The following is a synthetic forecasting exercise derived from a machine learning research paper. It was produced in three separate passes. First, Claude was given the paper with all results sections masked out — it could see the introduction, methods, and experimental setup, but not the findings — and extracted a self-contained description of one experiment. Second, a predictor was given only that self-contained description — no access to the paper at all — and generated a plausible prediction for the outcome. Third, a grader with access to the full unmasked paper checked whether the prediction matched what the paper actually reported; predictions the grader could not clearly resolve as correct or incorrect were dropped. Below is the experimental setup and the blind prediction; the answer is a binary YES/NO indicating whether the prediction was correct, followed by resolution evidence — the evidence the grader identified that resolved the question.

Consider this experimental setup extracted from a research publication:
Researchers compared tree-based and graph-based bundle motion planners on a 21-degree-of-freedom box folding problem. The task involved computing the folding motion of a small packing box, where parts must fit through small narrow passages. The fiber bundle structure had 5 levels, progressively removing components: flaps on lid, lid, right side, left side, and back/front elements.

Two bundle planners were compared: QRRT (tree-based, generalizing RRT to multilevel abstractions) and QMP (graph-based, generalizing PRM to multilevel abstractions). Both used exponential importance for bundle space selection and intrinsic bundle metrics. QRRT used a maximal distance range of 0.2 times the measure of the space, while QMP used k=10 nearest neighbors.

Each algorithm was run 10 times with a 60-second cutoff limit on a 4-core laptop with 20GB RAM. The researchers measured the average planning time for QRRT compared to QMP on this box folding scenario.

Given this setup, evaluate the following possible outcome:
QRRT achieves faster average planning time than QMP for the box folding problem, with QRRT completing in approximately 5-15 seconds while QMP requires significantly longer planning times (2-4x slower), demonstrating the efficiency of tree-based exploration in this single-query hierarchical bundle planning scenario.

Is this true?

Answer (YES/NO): NO